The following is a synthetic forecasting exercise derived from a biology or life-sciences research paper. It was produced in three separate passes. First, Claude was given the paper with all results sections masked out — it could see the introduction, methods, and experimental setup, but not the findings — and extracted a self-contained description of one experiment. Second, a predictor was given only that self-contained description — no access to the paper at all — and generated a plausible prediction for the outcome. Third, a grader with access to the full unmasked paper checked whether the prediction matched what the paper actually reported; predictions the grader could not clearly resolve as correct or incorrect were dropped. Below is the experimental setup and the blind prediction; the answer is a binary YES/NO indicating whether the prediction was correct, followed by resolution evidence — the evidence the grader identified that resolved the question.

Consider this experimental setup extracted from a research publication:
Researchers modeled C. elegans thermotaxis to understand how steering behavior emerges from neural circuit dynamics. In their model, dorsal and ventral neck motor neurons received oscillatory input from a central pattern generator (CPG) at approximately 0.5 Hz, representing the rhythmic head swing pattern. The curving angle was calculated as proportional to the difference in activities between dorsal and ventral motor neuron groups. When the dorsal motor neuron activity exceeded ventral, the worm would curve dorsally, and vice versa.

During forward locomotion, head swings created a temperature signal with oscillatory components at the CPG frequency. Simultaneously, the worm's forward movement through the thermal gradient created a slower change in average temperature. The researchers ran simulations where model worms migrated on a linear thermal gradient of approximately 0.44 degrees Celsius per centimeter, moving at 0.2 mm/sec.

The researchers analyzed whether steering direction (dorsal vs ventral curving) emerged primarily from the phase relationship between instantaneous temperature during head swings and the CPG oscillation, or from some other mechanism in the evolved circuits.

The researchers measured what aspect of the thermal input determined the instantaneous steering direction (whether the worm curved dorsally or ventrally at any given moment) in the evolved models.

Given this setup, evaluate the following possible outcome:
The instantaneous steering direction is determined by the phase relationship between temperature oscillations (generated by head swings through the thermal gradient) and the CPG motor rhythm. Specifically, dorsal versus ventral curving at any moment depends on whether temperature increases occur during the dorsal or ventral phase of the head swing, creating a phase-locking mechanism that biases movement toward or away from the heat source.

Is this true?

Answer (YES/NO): NO